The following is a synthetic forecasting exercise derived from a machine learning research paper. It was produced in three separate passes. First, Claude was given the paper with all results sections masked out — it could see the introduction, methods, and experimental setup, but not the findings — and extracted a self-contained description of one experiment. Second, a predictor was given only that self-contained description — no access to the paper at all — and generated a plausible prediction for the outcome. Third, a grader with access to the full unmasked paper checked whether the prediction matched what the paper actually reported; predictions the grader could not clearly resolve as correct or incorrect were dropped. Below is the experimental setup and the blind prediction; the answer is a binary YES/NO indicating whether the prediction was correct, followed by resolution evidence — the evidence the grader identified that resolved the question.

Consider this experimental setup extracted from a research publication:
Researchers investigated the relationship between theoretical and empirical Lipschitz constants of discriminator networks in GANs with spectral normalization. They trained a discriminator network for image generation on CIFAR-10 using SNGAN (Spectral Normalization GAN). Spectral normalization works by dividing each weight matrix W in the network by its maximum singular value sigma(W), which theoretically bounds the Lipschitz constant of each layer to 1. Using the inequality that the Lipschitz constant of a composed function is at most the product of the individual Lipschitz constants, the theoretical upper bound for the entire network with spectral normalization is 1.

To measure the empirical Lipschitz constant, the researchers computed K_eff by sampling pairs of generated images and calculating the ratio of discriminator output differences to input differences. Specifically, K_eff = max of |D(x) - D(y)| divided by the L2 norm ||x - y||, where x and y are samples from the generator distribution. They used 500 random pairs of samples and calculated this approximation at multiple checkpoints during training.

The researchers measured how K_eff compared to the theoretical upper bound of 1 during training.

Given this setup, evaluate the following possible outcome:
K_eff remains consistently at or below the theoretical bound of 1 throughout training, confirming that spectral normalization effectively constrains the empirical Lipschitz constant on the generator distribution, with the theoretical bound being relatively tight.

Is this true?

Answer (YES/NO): NO